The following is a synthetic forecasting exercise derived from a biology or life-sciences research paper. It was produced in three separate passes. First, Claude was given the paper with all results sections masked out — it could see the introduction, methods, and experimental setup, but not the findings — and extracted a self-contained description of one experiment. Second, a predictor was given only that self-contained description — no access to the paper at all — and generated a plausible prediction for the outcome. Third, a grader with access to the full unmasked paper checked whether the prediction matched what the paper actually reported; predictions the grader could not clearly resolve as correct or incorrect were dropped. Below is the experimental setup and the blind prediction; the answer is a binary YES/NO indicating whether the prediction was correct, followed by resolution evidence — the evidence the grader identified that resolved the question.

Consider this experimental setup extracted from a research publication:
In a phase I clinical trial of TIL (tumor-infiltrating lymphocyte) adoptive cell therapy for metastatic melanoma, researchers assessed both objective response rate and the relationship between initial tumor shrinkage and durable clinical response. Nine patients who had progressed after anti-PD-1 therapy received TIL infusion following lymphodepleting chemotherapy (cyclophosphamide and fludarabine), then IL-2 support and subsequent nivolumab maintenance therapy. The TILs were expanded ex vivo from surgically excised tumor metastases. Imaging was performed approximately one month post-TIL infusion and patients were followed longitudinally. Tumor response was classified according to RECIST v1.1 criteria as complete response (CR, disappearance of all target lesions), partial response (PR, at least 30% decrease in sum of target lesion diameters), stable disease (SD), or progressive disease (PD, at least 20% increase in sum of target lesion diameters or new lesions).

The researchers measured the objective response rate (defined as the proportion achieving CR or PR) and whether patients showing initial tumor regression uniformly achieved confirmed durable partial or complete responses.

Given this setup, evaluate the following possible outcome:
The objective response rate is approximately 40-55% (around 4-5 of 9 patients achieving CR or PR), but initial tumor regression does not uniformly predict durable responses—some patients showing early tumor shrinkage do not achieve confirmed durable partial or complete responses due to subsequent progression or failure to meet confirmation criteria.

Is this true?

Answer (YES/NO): NO